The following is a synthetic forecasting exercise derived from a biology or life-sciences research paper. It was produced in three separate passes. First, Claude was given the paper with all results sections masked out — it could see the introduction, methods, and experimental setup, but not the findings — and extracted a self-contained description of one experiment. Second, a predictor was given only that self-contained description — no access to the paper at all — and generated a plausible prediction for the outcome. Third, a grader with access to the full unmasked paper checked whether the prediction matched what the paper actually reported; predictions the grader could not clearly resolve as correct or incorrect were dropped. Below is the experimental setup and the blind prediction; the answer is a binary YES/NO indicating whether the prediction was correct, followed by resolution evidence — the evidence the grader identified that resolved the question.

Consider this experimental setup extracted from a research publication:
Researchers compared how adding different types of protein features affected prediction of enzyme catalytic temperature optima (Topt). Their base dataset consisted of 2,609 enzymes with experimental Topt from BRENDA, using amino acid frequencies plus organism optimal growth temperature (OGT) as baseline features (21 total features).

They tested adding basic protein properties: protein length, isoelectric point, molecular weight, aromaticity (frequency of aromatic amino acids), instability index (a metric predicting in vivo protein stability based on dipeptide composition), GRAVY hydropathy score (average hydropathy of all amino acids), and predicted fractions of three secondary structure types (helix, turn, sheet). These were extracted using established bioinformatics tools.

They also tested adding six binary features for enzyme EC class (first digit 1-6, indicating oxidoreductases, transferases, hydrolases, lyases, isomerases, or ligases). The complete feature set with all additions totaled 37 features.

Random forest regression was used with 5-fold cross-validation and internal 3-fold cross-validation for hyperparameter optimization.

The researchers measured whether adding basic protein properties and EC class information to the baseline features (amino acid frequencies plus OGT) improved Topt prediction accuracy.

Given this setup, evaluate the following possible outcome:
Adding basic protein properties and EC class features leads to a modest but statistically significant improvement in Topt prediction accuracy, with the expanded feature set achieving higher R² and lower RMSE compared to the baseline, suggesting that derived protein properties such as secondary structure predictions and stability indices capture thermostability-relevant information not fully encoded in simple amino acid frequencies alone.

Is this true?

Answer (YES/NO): NO